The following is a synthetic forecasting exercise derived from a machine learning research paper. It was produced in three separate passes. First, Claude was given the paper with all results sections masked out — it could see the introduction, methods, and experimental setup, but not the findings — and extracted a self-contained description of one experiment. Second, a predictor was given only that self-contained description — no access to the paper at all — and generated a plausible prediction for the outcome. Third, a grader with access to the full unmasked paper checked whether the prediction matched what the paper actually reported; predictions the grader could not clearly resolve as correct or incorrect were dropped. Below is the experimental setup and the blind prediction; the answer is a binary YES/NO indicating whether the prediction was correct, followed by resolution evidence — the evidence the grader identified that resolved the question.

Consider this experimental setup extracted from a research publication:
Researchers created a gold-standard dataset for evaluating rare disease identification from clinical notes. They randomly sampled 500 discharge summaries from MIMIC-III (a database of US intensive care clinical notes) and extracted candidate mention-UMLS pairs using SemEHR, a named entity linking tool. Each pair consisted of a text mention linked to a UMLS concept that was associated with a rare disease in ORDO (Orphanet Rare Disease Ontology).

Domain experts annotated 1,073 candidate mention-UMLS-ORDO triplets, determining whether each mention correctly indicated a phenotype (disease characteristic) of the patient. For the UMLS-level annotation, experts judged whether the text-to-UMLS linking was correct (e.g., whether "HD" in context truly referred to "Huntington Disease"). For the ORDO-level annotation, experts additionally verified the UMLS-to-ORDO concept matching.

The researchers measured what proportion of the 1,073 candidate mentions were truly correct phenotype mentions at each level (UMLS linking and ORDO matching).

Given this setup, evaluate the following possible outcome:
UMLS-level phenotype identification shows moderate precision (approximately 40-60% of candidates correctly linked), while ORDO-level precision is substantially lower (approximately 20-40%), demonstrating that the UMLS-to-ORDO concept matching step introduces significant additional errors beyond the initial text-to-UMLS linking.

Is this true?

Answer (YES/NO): NO